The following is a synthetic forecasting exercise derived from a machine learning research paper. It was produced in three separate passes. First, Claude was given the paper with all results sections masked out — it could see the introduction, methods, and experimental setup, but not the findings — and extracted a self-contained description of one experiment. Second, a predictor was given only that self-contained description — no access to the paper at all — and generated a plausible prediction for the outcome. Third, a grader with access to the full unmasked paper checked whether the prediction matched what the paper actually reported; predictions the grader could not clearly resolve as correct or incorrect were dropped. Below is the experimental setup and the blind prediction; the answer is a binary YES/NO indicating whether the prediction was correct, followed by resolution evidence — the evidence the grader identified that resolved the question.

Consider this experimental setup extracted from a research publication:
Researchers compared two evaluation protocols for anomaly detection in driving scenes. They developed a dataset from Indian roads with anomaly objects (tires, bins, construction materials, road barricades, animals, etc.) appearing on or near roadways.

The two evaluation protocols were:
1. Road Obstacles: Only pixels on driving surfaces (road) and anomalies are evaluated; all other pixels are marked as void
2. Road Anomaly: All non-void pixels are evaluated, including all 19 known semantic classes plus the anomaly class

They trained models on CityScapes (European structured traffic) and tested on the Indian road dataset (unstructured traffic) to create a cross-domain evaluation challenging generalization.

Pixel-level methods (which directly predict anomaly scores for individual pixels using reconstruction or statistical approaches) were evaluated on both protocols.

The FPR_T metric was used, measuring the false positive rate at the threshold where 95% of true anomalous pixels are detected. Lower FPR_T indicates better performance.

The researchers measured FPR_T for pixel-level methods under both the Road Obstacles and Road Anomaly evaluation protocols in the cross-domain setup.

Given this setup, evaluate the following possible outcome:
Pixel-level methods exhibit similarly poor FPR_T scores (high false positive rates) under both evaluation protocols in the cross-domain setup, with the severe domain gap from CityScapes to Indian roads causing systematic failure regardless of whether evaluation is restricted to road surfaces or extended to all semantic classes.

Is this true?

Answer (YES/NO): NO